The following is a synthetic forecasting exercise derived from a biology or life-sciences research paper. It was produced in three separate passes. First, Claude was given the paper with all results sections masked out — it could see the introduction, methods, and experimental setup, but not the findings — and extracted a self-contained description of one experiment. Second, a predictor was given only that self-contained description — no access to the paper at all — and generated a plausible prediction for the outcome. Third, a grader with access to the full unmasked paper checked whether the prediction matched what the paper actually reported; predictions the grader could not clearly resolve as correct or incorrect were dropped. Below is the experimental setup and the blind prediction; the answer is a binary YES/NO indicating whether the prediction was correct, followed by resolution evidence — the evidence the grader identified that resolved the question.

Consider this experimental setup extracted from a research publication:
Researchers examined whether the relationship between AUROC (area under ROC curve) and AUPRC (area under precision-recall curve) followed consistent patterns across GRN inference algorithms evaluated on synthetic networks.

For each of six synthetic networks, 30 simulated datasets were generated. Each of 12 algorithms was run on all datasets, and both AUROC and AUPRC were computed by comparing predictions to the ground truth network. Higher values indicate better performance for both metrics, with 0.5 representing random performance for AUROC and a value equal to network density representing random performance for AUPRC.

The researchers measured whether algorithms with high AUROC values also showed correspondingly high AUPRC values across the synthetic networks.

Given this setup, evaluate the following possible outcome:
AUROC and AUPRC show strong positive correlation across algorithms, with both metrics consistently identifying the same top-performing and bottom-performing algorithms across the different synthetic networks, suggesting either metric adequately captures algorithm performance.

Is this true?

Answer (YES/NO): NO